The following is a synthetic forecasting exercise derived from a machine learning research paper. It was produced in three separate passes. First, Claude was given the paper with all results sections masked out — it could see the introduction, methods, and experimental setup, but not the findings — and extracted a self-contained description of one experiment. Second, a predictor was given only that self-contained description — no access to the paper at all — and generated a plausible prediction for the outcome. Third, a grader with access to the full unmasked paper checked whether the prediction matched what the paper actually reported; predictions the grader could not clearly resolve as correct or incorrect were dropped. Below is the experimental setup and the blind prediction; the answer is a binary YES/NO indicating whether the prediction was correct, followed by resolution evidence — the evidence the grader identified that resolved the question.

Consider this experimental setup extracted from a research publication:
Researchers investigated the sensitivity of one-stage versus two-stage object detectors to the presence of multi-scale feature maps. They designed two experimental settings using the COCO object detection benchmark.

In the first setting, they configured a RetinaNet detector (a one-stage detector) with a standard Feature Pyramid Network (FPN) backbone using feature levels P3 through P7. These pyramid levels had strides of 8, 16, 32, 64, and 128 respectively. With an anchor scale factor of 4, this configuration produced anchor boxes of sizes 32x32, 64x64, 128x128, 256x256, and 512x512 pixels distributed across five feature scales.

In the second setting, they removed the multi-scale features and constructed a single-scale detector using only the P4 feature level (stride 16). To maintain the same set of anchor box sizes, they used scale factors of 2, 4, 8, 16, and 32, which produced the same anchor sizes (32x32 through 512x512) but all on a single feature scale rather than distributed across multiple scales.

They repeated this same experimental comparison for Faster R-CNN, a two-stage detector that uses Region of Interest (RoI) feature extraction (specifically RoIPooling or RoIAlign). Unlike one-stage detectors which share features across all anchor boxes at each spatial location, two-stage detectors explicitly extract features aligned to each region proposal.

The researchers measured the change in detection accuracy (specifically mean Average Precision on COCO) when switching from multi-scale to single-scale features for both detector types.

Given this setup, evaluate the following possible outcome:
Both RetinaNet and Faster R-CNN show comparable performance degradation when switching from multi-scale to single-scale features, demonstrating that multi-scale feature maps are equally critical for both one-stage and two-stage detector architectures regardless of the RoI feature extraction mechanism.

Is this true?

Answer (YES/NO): NO